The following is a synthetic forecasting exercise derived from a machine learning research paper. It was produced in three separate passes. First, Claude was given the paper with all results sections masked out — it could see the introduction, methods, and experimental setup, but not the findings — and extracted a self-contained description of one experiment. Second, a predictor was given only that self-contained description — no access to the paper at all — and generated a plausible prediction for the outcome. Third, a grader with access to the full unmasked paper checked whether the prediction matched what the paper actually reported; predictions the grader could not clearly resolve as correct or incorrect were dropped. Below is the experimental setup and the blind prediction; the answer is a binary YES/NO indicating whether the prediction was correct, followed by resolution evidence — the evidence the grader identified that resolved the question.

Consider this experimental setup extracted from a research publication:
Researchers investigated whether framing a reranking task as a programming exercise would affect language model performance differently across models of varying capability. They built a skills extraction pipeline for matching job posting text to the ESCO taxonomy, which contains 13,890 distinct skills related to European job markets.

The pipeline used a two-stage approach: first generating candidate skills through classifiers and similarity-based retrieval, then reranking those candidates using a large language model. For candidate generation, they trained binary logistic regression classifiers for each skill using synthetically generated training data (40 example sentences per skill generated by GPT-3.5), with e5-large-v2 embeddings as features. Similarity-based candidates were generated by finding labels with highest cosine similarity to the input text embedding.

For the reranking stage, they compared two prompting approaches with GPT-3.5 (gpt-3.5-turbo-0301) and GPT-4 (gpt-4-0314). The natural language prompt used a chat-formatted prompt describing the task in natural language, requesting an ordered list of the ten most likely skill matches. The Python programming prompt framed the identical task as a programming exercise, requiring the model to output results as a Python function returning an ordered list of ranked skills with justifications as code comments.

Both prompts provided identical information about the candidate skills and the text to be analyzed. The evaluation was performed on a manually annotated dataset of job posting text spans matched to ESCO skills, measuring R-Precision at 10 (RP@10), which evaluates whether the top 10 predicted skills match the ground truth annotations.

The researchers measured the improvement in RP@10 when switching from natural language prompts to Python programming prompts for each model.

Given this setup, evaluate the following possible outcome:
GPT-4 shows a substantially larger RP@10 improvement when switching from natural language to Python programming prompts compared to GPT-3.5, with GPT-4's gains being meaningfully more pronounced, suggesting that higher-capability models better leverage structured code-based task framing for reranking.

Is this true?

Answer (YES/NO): NO